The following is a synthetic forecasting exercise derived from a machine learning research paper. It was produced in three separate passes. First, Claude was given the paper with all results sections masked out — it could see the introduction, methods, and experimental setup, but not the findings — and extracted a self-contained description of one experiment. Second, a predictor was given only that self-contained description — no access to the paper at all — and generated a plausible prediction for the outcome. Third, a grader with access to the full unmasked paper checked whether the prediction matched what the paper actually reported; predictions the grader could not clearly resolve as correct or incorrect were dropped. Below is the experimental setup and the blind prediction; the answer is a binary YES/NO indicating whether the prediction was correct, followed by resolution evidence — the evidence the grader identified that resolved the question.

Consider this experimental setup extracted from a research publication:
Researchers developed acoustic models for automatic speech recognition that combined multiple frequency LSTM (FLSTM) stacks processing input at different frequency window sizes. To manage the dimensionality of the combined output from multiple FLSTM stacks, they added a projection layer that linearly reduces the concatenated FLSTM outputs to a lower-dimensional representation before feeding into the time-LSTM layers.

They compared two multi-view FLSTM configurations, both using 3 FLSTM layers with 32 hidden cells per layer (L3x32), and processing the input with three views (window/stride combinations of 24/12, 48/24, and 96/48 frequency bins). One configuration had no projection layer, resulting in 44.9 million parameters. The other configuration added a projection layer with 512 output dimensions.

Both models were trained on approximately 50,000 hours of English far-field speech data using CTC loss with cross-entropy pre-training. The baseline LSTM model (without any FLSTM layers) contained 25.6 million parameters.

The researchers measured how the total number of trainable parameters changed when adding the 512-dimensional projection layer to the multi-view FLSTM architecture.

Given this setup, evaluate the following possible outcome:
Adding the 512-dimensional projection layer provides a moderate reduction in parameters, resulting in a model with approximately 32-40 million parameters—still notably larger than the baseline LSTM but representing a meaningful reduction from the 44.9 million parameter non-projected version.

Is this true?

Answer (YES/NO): NO